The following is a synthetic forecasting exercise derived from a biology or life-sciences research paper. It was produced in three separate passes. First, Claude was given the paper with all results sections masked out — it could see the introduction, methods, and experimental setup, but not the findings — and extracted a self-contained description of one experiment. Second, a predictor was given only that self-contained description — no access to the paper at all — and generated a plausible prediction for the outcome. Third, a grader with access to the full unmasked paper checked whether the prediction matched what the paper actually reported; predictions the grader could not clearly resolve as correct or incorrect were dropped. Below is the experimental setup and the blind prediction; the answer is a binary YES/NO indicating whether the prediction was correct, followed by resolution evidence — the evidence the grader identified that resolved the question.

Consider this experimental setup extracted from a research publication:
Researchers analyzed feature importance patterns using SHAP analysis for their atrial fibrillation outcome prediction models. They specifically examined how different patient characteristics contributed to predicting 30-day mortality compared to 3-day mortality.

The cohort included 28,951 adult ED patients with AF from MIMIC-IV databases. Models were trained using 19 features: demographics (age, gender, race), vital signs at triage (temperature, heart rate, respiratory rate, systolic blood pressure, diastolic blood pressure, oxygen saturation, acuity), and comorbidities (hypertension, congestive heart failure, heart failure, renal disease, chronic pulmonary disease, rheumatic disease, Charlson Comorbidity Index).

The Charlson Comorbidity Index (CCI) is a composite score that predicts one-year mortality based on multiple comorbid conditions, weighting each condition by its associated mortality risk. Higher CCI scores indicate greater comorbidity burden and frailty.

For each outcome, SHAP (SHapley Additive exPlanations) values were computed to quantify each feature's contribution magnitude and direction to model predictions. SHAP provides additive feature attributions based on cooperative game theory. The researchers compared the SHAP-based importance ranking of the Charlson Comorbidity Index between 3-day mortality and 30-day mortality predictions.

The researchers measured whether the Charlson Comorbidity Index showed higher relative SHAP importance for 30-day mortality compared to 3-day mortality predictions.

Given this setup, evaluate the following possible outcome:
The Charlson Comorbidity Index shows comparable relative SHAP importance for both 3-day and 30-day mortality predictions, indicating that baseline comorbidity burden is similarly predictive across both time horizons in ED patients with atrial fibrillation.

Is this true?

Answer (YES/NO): NO